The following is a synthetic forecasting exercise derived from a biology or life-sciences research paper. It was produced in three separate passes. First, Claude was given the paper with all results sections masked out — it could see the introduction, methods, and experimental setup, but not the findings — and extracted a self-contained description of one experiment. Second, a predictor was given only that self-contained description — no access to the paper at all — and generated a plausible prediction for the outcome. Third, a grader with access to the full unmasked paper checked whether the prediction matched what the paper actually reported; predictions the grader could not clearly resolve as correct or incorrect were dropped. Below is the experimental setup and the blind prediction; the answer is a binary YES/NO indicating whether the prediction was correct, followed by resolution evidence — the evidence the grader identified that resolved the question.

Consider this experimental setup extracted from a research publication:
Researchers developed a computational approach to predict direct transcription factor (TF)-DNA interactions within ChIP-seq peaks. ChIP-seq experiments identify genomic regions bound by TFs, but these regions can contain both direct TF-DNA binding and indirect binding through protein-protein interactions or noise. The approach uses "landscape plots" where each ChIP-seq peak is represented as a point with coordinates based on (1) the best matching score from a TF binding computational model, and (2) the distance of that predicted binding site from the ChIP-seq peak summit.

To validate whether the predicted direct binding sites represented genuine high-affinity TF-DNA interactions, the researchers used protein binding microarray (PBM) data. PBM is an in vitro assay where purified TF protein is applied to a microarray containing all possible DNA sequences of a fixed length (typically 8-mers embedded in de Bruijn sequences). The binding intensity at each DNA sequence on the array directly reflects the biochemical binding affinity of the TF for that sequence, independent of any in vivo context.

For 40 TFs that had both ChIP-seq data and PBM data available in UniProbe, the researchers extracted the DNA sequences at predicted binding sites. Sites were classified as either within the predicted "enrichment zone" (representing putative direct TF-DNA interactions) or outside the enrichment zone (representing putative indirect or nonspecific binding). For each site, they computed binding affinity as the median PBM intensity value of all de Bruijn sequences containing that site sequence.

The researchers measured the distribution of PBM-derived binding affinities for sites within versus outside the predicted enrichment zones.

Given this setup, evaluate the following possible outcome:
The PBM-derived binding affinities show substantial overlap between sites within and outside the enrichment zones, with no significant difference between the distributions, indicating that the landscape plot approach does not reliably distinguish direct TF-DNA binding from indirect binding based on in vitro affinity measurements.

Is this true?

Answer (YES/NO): NO